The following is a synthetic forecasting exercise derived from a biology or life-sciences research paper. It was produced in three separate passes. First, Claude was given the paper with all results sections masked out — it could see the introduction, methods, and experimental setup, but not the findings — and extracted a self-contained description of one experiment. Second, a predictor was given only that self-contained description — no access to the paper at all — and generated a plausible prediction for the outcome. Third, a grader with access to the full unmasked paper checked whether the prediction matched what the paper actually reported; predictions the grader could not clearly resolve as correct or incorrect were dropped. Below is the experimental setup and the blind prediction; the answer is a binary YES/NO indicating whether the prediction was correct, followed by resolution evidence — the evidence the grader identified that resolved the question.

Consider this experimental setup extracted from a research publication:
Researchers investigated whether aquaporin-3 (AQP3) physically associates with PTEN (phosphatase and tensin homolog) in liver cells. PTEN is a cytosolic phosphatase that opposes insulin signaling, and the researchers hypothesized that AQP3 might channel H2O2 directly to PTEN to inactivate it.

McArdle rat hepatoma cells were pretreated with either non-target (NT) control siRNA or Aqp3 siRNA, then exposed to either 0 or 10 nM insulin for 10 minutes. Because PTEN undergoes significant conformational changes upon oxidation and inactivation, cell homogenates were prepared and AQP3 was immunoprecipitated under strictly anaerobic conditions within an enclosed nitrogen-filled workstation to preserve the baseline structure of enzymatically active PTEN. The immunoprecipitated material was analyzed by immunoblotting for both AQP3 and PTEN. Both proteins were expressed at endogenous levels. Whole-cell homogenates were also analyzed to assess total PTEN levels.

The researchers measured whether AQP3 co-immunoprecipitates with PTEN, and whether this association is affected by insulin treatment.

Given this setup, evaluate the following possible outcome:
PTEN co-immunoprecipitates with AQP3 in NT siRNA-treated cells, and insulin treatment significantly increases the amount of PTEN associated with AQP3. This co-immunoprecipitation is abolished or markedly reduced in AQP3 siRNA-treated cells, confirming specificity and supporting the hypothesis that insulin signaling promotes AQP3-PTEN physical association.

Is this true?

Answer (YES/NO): NO